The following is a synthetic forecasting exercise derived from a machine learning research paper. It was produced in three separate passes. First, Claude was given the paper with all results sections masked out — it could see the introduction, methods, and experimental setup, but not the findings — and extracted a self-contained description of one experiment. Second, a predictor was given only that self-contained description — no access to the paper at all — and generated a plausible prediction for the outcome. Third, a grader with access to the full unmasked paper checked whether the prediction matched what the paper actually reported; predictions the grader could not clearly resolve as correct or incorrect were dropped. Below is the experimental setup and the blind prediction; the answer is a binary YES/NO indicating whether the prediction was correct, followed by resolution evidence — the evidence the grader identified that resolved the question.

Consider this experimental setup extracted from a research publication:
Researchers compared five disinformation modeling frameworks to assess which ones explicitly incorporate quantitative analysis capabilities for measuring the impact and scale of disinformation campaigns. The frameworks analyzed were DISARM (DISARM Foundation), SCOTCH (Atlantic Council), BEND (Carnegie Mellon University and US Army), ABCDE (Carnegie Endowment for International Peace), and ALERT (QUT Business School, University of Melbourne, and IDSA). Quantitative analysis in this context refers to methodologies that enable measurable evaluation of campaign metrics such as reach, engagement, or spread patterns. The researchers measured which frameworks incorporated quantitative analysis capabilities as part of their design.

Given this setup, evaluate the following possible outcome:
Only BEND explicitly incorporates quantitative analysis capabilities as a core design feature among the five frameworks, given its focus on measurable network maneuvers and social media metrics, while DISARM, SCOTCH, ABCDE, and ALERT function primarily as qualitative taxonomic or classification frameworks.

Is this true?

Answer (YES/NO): YES